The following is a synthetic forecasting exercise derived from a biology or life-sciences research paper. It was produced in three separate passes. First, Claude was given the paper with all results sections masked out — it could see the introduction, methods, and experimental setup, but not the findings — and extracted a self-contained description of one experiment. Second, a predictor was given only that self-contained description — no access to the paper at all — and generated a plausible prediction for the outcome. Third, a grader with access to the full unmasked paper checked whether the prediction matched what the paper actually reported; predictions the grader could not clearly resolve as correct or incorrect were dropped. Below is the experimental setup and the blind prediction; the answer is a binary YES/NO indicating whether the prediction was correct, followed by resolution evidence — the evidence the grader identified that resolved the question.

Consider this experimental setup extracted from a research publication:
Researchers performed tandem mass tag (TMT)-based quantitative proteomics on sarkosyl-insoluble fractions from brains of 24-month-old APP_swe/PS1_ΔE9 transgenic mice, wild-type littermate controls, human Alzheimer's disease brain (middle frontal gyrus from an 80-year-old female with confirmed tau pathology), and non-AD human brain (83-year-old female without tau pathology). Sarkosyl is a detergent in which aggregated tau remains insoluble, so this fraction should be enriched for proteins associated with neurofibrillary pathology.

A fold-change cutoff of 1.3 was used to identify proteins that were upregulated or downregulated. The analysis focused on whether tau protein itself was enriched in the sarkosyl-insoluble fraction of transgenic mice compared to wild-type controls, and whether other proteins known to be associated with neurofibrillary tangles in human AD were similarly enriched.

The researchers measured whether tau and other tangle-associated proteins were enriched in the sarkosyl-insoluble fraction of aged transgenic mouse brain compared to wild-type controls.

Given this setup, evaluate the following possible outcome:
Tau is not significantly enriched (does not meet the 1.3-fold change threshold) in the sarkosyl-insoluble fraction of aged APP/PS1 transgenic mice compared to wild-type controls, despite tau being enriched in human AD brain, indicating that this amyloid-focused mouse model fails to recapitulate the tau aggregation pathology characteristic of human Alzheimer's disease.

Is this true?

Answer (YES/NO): NO